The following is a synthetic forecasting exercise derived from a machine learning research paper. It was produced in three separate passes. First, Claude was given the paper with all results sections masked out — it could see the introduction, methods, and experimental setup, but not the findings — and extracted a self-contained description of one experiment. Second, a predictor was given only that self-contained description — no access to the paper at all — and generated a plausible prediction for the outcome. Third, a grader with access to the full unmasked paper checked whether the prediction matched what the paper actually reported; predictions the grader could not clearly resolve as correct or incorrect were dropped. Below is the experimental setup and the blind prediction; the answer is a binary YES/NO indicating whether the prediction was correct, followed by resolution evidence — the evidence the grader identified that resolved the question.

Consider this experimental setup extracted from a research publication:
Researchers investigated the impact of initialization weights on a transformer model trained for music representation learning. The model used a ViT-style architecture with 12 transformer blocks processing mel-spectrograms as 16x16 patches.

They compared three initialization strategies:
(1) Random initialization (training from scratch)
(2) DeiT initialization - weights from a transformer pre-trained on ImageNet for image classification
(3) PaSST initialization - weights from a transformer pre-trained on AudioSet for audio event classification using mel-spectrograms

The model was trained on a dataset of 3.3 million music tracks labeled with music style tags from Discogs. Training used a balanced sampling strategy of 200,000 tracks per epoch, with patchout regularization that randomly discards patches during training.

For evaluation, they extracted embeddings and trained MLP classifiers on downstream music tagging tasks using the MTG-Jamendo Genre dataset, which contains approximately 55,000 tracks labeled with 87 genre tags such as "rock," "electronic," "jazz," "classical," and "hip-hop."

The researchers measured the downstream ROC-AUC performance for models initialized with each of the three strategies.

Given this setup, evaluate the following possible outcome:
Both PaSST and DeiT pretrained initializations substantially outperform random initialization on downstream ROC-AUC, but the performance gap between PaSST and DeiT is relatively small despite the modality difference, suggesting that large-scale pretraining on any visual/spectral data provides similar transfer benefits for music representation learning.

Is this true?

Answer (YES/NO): YES